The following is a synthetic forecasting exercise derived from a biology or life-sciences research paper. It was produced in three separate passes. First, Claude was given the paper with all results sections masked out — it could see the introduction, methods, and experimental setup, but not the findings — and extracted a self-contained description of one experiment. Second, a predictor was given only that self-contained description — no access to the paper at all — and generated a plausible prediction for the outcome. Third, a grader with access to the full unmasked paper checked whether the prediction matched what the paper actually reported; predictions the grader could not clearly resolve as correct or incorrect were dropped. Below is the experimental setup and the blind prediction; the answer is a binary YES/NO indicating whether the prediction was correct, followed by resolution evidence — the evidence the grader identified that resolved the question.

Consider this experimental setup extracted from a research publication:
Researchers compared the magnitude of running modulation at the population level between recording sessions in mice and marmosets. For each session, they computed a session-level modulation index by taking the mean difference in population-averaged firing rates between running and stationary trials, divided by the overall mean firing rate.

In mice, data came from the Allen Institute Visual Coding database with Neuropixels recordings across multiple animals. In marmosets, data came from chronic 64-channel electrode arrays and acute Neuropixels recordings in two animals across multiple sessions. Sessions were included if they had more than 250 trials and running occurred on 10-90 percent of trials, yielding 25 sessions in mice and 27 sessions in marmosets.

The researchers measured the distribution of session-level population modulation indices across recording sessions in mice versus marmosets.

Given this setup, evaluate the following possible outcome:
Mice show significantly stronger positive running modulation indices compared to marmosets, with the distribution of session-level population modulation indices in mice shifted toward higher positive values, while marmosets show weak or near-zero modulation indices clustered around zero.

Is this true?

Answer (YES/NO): NO